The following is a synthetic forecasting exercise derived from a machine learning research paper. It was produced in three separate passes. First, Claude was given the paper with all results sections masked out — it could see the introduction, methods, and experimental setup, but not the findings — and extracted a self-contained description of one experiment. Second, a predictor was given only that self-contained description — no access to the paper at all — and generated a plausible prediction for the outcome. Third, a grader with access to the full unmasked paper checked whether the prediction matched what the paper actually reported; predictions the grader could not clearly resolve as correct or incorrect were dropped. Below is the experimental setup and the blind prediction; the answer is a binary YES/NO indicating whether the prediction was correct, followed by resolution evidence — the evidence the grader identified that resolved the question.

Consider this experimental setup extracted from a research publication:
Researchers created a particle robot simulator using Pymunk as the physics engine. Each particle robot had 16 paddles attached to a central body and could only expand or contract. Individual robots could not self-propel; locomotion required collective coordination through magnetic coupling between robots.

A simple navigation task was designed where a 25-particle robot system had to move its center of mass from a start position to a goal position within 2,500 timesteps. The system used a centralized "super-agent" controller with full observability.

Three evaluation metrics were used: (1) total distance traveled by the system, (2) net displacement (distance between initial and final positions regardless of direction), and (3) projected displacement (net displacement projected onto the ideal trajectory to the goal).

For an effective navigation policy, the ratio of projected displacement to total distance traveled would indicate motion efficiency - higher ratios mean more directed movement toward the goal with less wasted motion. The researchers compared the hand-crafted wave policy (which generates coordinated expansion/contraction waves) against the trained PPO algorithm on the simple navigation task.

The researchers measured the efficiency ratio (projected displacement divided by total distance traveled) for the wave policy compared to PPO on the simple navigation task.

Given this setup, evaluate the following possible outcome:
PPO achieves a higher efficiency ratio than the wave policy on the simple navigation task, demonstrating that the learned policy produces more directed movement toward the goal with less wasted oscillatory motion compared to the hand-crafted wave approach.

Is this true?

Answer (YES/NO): NO